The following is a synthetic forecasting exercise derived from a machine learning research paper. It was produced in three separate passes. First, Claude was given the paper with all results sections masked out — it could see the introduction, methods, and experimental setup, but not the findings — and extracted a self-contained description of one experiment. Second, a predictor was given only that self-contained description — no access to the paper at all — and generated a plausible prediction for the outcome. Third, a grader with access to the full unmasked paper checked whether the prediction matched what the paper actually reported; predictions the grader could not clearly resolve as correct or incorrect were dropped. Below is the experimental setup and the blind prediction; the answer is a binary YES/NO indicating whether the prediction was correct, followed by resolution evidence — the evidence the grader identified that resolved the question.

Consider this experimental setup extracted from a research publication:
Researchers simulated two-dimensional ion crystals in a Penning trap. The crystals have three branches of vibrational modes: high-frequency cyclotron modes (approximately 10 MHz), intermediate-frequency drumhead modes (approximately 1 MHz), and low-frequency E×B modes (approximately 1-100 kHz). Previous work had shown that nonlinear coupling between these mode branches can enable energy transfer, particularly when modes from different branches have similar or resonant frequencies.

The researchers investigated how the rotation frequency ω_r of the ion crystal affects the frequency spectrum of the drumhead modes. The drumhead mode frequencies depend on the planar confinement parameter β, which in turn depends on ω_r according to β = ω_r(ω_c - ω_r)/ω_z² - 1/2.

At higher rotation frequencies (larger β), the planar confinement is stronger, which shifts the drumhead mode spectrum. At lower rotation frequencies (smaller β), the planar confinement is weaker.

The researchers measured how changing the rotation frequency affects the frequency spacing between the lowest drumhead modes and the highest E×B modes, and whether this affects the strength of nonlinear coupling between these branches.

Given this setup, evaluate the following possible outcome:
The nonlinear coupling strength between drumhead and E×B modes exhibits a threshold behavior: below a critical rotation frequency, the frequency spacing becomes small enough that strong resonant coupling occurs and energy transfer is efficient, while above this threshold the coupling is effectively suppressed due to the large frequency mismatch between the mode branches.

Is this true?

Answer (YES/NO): NO